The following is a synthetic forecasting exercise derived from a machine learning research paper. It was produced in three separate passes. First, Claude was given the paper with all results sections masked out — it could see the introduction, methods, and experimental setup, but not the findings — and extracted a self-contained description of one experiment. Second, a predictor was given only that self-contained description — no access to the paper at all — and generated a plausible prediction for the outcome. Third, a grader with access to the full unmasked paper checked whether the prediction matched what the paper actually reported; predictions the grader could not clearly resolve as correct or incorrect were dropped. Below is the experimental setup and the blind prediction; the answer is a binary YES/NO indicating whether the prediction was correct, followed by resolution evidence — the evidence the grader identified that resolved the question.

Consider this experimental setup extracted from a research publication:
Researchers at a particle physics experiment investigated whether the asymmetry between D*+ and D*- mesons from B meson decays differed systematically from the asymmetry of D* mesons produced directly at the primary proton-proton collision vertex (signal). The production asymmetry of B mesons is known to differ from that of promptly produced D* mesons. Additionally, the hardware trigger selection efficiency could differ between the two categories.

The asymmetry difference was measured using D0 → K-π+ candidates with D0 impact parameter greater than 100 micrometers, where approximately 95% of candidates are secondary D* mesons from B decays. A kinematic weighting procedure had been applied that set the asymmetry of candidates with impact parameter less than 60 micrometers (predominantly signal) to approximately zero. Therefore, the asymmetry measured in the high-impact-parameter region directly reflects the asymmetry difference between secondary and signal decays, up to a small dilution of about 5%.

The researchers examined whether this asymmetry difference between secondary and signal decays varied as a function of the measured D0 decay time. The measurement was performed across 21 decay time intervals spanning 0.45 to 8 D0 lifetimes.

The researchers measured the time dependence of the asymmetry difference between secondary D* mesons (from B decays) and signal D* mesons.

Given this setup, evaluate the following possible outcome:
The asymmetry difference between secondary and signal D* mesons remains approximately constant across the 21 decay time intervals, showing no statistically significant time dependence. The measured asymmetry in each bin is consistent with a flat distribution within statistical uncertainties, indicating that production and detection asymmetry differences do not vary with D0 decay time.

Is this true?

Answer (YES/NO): YES